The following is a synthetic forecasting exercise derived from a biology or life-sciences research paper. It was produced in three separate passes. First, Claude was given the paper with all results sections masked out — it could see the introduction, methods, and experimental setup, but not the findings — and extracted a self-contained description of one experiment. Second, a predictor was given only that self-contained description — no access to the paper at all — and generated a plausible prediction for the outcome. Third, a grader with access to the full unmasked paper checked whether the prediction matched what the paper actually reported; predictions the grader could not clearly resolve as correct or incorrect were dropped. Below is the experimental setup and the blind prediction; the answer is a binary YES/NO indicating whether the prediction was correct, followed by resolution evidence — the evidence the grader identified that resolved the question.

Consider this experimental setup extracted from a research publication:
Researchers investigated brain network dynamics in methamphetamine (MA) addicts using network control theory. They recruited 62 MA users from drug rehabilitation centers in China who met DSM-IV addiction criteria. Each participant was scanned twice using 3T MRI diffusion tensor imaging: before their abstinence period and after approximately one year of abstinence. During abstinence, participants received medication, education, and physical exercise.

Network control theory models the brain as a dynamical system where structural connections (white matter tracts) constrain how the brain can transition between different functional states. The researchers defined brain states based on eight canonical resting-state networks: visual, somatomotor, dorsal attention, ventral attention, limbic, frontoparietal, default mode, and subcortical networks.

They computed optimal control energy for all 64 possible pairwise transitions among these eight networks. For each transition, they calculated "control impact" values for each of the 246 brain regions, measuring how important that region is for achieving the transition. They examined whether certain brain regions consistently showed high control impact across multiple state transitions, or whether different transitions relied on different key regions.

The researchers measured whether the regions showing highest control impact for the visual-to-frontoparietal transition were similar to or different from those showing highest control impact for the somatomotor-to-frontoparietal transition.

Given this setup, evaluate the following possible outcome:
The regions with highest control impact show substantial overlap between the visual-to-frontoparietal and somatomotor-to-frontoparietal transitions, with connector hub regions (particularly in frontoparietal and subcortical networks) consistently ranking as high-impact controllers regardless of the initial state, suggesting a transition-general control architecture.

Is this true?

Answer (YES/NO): NO